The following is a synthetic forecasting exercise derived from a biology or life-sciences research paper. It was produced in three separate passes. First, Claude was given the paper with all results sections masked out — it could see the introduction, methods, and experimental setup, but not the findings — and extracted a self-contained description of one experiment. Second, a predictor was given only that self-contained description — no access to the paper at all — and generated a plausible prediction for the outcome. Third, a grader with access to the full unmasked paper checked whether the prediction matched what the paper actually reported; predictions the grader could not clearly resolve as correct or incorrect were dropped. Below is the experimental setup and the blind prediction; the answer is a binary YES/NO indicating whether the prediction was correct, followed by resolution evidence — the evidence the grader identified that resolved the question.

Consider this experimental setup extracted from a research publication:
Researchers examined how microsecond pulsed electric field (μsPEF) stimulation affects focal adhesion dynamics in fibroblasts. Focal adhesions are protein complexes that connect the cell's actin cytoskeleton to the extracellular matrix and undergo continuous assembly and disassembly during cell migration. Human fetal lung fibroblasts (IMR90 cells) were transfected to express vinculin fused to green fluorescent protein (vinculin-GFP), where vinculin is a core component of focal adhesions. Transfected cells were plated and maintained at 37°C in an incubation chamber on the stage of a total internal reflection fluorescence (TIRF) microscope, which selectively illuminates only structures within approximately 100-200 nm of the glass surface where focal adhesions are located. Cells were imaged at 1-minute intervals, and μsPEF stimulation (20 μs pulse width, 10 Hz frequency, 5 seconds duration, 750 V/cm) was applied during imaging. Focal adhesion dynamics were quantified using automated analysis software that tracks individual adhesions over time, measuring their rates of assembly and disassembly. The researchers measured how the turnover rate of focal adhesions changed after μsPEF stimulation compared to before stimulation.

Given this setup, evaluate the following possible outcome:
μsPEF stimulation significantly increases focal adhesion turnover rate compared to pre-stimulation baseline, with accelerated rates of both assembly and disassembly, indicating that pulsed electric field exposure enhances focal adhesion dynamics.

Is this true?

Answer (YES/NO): YES